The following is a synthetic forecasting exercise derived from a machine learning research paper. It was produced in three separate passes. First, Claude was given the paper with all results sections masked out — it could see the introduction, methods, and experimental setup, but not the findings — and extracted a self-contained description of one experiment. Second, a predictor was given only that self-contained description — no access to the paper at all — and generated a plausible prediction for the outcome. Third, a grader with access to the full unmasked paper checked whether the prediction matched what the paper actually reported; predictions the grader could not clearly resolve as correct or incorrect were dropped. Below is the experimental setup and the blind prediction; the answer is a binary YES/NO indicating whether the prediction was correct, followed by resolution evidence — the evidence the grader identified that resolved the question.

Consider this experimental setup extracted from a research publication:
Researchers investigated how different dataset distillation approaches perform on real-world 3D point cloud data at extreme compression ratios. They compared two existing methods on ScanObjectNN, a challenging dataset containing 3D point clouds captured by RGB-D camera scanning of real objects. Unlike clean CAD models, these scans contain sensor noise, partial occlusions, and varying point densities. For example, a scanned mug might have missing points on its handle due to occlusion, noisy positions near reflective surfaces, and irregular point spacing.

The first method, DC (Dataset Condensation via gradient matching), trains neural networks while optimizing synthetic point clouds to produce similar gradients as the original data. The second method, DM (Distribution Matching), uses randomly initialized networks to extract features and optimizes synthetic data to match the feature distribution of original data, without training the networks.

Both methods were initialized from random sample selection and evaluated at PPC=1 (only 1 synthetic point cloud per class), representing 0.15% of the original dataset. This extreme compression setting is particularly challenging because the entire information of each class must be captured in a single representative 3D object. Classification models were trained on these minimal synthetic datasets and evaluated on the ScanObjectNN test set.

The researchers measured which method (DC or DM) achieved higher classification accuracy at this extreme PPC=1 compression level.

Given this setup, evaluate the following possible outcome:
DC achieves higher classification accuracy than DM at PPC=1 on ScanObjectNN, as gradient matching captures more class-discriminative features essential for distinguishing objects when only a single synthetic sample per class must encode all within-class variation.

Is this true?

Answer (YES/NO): YES